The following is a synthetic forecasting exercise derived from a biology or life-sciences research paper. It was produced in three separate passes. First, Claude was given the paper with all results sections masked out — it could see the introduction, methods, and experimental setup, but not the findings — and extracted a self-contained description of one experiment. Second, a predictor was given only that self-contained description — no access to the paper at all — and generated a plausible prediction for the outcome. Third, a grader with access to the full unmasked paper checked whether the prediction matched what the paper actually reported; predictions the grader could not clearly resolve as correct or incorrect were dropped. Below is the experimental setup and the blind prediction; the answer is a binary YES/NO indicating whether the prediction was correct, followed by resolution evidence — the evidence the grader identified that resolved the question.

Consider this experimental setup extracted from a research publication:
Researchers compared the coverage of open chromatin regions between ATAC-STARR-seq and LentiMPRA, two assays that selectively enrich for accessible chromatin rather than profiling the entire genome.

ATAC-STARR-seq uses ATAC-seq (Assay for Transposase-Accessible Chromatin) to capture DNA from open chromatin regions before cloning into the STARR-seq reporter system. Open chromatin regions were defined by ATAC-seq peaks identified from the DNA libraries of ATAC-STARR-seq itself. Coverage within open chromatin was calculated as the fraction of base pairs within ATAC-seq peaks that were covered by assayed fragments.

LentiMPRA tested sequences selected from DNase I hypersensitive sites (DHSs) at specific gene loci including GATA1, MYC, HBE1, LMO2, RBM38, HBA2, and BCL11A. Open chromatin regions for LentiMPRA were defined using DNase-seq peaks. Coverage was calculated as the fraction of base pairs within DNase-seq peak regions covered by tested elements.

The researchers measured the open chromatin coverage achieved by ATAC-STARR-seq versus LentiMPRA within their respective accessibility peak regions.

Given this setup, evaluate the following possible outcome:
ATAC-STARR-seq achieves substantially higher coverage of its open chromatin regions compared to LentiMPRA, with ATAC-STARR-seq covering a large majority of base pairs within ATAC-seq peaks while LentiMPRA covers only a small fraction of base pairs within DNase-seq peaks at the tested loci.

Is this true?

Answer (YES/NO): NO